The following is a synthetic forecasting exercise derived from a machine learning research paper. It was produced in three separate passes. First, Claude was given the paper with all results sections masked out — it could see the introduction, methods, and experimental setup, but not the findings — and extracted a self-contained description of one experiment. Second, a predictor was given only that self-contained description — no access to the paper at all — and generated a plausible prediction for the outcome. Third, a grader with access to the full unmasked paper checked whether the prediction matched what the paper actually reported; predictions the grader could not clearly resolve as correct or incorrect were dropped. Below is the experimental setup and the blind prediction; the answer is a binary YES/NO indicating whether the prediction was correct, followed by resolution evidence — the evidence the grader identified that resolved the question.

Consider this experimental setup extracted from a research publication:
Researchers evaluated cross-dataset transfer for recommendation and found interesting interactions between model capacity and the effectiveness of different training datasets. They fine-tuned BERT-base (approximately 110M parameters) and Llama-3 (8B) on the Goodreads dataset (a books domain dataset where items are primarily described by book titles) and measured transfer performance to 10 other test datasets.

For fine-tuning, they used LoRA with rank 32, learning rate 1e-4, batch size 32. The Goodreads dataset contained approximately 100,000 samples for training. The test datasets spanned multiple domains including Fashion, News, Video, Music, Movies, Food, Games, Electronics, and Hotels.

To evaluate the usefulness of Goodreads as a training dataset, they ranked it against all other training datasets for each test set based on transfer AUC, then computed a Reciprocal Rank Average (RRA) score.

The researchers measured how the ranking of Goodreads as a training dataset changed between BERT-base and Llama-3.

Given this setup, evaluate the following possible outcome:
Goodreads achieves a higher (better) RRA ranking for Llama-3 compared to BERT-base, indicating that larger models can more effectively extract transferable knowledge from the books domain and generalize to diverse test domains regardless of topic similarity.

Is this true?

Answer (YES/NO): YES